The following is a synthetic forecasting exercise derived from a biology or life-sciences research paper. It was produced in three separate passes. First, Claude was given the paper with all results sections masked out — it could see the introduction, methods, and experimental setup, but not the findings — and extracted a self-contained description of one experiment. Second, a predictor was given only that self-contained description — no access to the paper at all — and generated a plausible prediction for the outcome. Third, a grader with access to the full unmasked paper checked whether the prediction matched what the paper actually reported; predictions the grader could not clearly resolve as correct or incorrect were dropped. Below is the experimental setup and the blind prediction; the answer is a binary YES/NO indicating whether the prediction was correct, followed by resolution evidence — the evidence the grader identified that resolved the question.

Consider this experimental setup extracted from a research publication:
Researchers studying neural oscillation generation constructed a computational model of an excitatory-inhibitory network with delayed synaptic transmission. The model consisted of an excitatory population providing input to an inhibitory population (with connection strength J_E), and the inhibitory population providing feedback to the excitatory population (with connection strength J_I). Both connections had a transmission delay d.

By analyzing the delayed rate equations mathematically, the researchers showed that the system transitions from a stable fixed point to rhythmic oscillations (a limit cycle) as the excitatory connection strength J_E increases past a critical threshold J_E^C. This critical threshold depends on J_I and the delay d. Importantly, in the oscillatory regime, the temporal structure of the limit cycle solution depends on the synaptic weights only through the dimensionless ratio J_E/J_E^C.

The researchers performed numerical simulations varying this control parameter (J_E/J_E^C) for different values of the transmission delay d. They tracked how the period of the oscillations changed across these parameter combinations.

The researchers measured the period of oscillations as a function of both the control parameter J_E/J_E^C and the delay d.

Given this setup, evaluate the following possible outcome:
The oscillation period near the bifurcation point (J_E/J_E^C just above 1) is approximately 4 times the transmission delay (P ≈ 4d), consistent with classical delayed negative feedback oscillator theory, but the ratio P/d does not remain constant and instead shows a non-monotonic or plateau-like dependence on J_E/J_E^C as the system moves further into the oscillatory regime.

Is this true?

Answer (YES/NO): NO